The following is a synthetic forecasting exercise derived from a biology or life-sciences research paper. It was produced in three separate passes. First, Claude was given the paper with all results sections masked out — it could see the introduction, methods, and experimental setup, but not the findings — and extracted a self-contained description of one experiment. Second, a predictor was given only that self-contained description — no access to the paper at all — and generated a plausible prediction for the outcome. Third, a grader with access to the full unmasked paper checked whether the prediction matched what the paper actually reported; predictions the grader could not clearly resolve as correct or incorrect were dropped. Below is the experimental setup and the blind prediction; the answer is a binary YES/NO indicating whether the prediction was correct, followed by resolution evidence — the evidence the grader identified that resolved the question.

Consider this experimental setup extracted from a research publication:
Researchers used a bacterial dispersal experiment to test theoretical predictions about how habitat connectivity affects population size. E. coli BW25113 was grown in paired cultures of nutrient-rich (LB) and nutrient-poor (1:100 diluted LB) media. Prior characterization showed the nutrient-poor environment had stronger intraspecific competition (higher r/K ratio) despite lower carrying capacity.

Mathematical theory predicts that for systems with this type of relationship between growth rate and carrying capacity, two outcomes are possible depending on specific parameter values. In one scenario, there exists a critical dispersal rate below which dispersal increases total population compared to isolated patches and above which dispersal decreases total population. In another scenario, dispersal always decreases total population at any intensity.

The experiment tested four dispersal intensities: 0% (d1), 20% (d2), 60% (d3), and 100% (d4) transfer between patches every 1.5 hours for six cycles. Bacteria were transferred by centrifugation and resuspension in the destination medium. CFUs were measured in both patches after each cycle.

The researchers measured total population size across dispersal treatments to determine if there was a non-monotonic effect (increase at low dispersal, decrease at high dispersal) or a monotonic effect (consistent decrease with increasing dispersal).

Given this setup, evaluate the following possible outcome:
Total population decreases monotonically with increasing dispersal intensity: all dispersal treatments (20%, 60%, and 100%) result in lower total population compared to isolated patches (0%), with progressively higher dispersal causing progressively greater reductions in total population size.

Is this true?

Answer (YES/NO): YES